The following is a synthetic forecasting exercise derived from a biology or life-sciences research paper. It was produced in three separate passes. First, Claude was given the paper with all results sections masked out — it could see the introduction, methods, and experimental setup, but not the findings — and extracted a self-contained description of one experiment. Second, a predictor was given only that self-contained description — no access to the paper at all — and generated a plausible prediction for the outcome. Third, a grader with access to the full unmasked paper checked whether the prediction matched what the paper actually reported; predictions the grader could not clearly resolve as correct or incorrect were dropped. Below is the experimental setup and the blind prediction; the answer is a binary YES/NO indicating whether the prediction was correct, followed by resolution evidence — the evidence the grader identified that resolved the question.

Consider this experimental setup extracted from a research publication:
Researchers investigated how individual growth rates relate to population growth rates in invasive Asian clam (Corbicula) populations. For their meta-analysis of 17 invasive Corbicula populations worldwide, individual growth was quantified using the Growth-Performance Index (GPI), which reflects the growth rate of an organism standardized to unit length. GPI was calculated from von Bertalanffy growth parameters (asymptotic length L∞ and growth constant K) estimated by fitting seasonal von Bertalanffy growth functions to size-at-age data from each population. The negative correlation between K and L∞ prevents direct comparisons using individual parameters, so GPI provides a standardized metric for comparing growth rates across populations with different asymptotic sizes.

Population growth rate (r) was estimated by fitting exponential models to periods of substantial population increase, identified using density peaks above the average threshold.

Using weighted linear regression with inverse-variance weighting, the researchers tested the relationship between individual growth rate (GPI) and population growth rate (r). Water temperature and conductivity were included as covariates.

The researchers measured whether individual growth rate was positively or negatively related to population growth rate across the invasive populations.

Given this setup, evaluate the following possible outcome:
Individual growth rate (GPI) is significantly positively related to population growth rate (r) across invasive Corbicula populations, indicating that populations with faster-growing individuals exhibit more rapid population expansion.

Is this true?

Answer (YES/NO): NO